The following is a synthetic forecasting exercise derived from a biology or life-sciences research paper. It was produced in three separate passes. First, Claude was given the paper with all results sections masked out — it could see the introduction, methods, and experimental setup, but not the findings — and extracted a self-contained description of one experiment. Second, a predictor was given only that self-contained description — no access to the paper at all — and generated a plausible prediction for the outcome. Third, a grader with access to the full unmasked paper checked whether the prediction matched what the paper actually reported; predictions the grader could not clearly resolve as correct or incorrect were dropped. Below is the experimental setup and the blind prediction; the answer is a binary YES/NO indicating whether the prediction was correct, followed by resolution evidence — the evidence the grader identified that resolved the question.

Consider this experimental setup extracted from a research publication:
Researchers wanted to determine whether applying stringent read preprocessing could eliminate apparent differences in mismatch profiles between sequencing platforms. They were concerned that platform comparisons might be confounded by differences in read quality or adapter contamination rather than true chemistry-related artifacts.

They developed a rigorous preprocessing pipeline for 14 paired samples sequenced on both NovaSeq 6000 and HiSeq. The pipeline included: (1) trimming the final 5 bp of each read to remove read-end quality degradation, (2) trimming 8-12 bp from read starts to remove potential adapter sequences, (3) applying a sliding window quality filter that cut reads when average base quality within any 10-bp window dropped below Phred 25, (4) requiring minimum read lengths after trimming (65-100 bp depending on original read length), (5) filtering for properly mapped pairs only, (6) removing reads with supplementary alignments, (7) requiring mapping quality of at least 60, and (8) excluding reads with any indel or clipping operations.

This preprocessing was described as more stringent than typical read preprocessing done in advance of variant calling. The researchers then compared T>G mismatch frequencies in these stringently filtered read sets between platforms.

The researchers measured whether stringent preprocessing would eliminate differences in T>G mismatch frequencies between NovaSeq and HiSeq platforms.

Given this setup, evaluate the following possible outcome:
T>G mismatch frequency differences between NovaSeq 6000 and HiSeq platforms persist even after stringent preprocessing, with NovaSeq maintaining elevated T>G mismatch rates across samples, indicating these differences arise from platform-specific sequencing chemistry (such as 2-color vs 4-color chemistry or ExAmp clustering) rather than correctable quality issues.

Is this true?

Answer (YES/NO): YES